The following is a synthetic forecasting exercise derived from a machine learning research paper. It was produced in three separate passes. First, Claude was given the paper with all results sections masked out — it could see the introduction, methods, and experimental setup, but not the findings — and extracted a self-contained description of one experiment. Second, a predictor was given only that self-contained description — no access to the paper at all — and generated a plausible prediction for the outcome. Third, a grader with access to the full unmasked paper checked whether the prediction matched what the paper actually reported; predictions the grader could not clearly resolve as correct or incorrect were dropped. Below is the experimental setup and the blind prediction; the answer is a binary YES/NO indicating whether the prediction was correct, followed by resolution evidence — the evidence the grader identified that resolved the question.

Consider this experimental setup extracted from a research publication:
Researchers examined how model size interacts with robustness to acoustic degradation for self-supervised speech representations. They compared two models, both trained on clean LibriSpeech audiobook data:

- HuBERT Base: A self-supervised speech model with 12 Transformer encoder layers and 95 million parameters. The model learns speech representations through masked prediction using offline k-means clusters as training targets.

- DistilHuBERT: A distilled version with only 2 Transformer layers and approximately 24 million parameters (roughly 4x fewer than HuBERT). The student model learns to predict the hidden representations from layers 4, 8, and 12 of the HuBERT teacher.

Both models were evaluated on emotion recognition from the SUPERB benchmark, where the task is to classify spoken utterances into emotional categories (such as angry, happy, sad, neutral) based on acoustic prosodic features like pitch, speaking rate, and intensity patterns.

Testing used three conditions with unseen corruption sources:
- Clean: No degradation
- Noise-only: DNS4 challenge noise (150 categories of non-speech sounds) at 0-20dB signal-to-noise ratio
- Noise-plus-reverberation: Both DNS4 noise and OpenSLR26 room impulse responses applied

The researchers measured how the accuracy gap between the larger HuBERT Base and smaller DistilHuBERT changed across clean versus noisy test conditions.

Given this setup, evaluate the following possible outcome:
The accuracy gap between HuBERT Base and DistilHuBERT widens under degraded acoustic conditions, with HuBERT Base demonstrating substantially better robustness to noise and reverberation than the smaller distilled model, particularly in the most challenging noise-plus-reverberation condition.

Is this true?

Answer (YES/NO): NO